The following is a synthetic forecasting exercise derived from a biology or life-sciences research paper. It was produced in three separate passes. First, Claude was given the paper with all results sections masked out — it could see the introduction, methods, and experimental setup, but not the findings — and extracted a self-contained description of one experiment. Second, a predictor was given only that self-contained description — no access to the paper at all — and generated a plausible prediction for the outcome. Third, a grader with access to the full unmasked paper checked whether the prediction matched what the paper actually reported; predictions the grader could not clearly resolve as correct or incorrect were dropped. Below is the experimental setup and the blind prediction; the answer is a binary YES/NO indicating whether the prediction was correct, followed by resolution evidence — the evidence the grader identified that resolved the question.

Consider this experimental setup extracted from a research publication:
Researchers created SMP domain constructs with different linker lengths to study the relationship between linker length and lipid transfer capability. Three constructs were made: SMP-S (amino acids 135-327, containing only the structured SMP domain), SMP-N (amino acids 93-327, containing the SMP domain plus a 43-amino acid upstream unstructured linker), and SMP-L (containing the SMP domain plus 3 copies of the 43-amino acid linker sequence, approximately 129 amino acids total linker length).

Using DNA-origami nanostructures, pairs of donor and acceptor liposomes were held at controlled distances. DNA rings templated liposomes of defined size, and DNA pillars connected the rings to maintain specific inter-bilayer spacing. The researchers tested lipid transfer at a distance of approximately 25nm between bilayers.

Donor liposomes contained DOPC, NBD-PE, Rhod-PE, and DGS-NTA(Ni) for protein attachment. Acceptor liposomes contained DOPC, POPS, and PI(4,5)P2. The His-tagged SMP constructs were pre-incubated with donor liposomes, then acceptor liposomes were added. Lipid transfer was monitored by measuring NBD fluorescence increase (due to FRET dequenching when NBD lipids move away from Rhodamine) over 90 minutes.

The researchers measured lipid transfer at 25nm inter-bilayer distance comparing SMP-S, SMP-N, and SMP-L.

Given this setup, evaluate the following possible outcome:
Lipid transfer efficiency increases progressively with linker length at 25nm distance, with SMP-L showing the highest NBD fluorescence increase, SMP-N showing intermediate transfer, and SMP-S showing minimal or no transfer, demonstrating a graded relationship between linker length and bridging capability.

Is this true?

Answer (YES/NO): NO